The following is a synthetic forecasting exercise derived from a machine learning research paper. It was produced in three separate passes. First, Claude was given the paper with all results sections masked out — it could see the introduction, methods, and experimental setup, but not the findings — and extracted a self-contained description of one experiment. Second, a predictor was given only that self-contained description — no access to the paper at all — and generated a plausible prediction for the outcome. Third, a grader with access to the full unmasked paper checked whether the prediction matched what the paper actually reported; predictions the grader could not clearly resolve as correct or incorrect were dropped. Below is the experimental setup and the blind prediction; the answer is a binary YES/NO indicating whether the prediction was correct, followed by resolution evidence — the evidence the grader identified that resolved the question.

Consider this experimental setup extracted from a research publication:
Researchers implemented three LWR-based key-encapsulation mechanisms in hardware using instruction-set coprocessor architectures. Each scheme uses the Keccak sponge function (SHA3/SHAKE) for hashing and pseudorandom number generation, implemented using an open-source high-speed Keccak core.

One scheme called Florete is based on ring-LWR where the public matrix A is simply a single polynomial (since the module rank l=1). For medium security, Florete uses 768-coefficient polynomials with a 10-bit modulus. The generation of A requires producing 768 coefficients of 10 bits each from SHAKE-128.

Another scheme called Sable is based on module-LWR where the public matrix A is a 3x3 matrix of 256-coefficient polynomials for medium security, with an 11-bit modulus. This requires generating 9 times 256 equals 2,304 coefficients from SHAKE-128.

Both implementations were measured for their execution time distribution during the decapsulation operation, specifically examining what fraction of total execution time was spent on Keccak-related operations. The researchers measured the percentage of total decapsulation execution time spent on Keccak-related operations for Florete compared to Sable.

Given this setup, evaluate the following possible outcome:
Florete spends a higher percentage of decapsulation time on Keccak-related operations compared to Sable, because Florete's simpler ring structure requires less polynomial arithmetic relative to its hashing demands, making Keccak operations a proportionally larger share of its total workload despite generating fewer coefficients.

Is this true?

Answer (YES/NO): NO